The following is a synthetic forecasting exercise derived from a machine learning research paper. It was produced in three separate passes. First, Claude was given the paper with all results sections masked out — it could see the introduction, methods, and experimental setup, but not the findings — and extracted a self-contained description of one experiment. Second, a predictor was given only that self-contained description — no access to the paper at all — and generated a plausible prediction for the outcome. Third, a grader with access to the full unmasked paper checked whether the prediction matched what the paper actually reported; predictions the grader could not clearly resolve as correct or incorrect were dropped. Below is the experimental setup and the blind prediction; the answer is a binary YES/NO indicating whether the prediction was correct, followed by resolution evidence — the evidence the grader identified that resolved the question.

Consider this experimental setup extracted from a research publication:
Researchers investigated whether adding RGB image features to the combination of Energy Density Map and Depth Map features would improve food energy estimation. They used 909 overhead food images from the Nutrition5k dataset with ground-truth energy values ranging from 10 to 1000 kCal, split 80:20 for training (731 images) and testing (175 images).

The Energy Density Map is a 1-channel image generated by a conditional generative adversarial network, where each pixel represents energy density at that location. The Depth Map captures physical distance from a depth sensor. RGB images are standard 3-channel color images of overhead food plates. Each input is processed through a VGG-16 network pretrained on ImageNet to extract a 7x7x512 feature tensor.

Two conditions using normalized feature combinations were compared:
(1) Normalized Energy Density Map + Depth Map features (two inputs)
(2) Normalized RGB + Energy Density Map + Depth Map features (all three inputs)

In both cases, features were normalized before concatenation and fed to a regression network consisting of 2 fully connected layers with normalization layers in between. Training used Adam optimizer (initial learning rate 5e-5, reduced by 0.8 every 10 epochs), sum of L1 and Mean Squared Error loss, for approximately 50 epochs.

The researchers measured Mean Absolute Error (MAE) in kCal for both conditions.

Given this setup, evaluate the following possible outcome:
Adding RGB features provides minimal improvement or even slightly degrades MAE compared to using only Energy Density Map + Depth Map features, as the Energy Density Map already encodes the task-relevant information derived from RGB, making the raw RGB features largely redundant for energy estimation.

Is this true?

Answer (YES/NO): YES